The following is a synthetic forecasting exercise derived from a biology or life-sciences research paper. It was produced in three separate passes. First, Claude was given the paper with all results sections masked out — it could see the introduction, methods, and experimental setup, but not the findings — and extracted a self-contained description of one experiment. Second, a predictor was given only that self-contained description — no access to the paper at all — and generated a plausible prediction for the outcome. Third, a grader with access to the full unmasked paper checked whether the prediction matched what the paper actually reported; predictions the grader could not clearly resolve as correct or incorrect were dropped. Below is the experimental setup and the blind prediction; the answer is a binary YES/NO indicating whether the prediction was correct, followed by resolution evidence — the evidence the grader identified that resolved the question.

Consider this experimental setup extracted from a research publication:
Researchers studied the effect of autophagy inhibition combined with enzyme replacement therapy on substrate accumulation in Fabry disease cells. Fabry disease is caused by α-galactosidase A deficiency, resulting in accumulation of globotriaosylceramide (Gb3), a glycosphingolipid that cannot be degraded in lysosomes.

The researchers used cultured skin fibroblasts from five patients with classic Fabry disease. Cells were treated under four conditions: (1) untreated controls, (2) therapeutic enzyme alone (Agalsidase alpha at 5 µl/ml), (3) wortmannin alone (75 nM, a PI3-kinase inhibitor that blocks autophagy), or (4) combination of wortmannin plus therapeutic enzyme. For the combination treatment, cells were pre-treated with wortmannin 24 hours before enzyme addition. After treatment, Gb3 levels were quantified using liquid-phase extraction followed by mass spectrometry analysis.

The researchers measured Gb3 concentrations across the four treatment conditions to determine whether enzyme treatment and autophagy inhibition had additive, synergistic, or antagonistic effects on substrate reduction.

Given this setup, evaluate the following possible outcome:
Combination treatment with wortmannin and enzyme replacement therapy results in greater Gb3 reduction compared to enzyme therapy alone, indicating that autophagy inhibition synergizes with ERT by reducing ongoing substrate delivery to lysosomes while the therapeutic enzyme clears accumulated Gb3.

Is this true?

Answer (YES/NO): NO